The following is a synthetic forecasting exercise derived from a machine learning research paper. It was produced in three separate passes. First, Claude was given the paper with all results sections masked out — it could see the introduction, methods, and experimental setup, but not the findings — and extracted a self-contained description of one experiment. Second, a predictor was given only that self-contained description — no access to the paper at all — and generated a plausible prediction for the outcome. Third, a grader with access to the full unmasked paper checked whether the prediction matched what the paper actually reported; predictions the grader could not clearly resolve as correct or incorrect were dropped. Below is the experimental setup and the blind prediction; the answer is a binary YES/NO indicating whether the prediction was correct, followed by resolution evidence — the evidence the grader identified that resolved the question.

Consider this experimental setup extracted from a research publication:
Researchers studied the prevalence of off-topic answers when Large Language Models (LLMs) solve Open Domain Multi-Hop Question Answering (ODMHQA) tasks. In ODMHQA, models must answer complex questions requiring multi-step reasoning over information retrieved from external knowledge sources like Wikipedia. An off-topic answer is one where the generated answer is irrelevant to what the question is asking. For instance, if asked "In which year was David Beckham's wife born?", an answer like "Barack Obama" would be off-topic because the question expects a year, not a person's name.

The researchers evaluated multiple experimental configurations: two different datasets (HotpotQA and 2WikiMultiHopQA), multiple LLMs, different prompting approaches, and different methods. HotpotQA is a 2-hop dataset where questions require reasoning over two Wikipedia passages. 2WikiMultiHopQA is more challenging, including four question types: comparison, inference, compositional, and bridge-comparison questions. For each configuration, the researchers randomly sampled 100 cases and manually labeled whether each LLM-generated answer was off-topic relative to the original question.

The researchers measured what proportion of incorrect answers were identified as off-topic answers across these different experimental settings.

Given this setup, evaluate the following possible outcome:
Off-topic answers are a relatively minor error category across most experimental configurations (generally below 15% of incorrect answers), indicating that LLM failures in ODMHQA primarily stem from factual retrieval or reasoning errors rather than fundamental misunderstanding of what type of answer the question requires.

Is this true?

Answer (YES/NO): NO